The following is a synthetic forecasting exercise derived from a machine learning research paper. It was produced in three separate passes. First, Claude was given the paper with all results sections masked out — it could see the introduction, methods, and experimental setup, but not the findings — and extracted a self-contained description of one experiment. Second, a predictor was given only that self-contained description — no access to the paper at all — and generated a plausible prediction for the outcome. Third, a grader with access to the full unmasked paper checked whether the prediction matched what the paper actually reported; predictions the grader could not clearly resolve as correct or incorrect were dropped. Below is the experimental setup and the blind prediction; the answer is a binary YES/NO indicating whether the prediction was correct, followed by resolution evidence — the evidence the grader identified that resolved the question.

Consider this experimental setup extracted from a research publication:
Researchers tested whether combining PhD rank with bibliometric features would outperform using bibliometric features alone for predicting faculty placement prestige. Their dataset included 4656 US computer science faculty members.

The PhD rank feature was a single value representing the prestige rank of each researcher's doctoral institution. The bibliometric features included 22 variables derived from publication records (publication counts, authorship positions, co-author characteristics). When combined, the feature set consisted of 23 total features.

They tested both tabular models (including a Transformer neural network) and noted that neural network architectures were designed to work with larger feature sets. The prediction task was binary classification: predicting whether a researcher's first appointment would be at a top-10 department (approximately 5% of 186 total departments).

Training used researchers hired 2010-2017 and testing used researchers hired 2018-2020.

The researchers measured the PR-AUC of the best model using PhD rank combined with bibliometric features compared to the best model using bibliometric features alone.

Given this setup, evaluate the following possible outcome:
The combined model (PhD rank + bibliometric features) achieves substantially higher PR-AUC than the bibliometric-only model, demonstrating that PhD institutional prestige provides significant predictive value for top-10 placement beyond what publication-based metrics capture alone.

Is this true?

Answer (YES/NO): NO